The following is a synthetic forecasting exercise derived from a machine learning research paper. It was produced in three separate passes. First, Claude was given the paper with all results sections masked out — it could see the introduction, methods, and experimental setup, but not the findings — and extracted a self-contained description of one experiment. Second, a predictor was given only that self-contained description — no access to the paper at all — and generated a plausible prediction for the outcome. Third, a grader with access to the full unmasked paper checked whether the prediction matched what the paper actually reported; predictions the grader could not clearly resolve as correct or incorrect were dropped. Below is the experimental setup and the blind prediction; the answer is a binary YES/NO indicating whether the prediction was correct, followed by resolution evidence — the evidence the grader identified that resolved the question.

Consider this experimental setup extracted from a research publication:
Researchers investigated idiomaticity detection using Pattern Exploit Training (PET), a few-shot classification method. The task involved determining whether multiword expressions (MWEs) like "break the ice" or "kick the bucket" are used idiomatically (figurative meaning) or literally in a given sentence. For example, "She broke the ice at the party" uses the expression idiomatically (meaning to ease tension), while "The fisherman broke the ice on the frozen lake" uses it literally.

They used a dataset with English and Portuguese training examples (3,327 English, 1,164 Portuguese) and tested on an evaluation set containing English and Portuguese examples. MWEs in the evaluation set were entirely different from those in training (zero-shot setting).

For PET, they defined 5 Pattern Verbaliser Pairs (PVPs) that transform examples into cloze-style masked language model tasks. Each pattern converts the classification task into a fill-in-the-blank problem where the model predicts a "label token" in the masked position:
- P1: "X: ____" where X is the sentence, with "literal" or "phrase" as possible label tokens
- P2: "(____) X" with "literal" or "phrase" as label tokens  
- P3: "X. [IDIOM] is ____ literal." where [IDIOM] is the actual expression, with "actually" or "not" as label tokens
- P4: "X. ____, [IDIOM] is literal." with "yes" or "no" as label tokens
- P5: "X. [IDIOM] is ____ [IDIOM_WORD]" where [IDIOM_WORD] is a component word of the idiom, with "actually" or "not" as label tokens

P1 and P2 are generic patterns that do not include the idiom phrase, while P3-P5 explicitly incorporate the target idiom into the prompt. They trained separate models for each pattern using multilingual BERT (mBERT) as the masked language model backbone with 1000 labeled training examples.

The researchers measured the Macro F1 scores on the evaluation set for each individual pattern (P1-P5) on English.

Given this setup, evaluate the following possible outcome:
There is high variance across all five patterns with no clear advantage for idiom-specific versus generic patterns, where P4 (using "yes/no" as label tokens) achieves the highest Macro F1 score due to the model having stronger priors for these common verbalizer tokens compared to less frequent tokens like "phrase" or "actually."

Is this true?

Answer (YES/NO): NO